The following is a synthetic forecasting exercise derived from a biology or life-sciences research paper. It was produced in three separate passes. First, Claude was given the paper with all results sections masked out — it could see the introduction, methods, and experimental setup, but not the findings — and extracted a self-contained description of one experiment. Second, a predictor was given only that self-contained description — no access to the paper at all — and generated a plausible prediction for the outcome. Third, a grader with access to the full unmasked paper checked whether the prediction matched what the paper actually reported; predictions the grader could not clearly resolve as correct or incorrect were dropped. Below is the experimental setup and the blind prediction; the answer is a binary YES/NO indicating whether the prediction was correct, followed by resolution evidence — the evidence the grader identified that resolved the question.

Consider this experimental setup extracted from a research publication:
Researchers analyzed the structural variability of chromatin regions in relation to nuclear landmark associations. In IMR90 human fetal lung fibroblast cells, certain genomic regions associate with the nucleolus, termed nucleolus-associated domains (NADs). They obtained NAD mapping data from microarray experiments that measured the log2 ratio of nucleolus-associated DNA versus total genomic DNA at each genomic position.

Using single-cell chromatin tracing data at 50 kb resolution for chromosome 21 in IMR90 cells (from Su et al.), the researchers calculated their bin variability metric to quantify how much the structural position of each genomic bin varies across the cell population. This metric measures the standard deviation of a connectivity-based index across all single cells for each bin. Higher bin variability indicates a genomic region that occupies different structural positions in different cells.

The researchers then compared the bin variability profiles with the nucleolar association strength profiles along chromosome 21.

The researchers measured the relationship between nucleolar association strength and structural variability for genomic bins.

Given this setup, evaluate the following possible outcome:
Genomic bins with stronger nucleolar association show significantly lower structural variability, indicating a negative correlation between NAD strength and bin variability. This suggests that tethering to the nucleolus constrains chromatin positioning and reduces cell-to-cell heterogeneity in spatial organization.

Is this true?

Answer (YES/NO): NO